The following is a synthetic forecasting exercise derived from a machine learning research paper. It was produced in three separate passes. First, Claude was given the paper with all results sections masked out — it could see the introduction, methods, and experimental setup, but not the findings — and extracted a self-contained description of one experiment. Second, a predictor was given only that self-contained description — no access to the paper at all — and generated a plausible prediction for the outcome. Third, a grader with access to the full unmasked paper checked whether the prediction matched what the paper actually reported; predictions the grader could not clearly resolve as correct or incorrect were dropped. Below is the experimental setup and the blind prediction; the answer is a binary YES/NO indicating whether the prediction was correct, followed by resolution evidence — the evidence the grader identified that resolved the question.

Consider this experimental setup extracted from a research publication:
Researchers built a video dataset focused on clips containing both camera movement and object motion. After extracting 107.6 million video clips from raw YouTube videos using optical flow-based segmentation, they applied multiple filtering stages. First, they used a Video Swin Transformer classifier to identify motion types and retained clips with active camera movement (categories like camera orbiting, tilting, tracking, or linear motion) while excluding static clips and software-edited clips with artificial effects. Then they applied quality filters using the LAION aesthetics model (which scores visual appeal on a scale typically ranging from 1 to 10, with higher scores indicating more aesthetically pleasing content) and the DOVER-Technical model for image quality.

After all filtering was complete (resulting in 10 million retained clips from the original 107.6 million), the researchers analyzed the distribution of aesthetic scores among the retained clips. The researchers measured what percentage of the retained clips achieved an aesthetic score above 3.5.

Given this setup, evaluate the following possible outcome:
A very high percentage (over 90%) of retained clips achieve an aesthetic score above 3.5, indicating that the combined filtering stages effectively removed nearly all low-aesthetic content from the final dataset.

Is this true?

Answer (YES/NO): YES